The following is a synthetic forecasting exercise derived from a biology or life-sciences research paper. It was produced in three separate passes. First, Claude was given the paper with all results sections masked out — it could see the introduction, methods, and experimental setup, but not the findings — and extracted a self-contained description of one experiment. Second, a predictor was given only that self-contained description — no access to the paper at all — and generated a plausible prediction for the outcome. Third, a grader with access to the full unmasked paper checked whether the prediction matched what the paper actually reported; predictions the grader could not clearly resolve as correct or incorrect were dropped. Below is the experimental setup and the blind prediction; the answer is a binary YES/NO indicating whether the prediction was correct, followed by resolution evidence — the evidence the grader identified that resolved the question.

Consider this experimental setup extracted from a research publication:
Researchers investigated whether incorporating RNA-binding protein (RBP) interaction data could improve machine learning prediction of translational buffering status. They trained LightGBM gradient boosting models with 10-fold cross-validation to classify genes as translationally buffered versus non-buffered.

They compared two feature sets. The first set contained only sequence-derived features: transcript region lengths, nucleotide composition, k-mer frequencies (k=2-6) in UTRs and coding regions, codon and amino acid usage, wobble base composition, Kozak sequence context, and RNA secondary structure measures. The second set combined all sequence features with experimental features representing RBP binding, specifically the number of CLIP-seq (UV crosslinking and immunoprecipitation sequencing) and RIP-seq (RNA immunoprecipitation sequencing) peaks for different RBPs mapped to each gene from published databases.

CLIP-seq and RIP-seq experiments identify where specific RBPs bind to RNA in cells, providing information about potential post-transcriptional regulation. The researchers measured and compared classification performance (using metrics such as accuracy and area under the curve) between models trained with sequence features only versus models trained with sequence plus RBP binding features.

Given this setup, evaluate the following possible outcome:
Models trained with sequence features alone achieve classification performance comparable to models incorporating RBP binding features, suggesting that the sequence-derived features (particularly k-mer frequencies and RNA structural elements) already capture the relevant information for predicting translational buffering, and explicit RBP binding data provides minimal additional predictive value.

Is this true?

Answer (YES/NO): NO